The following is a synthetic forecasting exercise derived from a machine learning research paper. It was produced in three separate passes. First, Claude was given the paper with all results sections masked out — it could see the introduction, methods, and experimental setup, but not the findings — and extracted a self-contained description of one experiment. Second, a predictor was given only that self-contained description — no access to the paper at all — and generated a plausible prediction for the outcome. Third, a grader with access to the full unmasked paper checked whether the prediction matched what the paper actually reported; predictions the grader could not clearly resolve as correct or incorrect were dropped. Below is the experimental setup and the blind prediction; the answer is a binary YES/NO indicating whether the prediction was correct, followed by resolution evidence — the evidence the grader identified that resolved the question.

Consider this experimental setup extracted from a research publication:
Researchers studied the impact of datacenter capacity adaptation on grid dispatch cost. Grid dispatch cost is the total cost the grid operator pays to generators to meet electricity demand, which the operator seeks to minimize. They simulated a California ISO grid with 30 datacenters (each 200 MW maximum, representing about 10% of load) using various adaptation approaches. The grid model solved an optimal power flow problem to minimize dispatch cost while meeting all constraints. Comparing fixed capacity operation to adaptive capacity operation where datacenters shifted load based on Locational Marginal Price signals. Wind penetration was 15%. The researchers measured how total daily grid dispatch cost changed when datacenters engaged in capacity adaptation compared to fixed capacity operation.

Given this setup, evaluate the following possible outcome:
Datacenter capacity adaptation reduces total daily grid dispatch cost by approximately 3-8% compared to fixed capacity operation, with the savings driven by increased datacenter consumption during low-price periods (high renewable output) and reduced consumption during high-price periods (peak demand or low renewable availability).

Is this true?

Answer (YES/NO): NO